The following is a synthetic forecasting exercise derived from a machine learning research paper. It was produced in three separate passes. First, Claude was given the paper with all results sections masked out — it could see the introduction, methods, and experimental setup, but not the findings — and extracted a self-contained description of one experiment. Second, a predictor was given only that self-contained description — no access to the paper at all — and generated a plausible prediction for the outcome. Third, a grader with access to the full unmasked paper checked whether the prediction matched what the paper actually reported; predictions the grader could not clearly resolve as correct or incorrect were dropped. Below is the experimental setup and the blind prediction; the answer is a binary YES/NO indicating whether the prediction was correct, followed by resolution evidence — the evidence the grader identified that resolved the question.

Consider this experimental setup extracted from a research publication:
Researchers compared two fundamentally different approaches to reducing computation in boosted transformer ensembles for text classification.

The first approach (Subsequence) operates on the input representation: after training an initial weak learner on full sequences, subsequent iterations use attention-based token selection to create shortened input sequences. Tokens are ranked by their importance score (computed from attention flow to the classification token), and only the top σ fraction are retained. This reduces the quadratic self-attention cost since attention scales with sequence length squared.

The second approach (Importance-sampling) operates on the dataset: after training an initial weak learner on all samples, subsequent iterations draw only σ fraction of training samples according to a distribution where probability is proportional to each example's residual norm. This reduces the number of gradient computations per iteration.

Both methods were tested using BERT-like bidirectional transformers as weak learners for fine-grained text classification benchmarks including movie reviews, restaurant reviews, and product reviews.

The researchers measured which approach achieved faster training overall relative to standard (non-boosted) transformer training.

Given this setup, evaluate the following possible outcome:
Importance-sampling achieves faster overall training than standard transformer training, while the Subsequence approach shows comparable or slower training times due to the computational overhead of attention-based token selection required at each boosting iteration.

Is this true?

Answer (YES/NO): NO